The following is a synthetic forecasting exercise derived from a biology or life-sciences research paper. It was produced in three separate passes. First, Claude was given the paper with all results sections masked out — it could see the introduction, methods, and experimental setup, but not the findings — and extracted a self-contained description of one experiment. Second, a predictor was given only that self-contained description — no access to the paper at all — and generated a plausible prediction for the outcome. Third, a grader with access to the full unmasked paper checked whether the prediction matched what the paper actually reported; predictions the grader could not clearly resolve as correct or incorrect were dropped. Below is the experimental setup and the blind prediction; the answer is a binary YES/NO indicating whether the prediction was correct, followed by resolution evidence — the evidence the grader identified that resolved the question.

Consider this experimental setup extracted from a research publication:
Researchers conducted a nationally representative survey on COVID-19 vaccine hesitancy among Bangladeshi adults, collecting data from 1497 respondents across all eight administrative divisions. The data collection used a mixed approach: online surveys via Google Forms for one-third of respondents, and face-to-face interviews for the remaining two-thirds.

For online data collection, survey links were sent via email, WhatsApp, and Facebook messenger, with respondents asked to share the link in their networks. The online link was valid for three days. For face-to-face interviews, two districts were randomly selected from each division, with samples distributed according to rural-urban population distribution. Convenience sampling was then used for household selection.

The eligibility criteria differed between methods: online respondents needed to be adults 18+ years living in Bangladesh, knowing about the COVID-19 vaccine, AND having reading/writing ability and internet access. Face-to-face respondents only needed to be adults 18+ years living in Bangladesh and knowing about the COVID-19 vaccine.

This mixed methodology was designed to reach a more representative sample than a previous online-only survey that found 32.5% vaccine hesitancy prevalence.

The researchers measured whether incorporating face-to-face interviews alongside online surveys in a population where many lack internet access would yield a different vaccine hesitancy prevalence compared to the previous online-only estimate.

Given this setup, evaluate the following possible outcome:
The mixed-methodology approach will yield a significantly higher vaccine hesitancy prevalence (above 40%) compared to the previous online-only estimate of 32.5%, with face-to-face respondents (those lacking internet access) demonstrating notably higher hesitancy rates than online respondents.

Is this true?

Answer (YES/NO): NO